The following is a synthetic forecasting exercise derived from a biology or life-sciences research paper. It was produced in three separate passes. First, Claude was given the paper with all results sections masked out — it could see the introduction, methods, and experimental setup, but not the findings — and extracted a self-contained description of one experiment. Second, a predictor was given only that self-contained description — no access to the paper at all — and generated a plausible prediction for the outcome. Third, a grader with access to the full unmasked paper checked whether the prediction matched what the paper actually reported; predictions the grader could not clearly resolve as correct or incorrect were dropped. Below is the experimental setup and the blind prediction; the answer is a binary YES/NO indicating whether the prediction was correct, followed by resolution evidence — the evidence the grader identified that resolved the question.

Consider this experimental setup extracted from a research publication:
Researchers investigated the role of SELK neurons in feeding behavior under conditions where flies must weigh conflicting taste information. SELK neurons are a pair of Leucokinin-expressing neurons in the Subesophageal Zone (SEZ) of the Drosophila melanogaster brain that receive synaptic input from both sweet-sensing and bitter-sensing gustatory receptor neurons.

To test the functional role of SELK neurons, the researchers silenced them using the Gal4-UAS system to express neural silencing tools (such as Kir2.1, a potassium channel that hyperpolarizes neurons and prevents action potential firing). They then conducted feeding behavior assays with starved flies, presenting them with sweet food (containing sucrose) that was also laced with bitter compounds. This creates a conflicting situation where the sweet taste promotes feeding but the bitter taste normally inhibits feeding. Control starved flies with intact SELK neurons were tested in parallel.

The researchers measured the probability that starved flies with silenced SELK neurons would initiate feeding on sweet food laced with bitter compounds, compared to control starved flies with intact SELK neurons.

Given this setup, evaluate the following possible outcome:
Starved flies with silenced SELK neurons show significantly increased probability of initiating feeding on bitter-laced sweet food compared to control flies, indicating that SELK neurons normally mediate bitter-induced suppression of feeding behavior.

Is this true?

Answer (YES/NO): NO